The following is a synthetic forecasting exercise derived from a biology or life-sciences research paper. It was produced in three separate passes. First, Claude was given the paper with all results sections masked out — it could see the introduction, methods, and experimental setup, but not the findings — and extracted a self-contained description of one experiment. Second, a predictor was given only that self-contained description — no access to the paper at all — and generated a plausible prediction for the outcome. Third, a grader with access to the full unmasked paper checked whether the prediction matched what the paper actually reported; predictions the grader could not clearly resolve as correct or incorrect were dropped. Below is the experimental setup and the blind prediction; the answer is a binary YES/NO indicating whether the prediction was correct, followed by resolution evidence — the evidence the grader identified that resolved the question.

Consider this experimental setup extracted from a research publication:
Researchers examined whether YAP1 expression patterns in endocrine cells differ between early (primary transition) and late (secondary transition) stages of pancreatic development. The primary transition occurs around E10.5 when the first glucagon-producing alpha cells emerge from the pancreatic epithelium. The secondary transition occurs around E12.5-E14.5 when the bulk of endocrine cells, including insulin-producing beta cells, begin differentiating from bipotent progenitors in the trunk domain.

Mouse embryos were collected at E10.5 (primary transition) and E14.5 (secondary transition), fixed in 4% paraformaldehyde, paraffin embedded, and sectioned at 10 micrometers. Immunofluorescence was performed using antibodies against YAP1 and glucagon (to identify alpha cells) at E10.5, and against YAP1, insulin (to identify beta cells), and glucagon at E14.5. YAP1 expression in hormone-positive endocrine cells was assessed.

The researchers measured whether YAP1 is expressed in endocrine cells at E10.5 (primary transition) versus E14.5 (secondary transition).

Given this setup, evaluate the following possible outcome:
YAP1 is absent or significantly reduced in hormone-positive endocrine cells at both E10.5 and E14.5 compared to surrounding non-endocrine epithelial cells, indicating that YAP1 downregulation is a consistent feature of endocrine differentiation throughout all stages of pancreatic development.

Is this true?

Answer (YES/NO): YES